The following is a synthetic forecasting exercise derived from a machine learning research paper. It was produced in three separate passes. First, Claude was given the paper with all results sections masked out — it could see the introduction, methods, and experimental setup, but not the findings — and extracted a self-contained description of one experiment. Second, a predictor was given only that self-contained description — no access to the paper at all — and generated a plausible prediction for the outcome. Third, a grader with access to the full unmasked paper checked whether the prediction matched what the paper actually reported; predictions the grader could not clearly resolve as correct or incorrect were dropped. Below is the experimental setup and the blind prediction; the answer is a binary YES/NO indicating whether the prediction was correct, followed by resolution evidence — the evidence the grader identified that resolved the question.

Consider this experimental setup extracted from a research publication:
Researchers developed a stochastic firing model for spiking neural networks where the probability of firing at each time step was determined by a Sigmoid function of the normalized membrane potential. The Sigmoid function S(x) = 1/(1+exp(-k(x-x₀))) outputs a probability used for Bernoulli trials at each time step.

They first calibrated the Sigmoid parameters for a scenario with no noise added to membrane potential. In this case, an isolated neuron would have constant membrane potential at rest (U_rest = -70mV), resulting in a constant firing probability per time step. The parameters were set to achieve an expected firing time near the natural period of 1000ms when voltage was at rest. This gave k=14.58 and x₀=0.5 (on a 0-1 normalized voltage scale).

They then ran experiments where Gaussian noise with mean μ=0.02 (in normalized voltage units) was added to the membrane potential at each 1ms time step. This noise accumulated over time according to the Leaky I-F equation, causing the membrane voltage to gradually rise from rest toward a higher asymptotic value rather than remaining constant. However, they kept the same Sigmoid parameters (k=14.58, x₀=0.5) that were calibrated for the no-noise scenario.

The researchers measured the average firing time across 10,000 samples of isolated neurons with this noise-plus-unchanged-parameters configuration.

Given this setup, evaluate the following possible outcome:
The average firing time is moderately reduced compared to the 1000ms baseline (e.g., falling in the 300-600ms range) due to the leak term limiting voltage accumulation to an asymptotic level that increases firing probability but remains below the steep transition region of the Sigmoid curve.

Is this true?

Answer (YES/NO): NO